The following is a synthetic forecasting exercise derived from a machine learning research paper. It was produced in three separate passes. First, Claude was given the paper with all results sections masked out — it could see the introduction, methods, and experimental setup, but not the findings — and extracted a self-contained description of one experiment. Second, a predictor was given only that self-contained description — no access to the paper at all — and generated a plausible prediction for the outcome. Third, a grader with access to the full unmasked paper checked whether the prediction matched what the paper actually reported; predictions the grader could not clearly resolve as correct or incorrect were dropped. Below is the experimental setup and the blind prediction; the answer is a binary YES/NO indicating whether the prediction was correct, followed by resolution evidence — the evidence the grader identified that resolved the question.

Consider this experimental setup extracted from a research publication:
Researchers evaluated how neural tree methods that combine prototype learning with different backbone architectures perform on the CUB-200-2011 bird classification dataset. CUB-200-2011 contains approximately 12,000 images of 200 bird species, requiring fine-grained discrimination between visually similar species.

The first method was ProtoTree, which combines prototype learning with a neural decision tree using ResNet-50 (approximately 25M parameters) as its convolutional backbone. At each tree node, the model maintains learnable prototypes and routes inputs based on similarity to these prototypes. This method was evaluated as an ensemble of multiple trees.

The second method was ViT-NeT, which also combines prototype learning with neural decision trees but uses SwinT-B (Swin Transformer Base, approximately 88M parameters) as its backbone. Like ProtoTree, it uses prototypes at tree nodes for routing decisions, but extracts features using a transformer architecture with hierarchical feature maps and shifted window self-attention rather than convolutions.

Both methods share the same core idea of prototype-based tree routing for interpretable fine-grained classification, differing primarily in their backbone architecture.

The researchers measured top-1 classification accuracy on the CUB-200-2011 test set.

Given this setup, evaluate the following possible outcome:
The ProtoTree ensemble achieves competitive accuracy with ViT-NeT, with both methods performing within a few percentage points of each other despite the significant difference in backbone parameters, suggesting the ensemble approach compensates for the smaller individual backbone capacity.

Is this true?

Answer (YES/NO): NO